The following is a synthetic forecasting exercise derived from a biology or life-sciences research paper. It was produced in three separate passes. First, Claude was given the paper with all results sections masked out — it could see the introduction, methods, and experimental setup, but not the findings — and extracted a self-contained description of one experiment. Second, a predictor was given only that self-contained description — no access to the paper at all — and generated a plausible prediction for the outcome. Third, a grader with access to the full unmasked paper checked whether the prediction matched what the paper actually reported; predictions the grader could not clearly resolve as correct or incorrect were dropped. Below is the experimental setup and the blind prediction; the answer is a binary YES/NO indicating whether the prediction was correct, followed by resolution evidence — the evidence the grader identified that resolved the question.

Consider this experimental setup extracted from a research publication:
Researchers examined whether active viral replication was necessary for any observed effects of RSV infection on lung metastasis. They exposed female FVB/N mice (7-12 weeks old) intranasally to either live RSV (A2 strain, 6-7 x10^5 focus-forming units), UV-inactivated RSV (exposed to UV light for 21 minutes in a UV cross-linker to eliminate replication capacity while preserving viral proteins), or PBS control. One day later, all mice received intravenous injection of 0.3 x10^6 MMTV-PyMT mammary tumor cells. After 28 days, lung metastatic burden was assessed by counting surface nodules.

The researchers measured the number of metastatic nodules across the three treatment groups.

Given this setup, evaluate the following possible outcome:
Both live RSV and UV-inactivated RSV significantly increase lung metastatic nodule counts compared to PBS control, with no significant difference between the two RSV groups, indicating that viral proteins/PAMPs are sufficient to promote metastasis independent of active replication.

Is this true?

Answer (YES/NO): NO